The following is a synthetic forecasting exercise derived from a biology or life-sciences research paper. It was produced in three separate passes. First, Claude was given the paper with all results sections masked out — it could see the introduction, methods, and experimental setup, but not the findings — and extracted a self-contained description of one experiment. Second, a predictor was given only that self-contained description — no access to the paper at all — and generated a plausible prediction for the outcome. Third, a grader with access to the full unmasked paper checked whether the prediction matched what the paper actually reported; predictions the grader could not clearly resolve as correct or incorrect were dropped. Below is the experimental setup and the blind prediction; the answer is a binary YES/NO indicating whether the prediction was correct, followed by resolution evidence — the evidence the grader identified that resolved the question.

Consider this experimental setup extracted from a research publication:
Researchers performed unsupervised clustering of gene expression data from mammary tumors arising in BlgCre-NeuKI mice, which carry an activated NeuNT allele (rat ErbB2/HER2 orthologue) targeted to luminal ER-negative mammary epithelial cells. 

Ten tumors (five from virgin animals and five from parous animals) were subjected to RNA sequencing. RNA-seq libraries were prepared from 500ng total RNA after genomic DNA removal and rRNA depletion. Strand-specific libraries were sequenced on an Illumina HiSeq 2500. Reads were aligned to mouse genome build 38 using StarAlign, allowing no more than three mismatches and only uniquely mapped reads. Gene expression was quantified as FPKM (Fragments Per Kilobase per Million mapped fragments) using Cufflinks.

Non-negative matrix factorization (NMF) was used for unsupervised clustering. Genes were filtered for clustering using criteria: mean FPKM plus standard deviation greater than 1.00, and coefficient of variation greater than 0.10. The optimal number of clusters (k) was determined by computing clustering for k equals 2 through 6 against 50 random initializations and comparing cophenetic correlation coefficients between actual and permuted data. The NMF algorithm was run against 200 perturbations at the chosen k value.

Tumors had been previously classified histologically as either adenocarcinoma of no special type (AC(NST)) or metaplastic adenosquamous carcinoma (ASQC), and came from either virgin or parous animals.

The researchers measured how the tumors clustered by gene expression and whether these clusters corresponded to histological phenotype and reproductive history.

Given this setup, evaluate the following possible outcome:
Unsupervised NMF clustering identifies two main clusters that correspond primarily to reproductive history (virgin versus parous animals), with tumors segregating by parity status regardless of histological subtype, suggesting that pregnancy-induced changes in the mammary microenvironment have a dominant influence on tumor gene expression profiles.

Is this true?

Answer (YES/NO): NO